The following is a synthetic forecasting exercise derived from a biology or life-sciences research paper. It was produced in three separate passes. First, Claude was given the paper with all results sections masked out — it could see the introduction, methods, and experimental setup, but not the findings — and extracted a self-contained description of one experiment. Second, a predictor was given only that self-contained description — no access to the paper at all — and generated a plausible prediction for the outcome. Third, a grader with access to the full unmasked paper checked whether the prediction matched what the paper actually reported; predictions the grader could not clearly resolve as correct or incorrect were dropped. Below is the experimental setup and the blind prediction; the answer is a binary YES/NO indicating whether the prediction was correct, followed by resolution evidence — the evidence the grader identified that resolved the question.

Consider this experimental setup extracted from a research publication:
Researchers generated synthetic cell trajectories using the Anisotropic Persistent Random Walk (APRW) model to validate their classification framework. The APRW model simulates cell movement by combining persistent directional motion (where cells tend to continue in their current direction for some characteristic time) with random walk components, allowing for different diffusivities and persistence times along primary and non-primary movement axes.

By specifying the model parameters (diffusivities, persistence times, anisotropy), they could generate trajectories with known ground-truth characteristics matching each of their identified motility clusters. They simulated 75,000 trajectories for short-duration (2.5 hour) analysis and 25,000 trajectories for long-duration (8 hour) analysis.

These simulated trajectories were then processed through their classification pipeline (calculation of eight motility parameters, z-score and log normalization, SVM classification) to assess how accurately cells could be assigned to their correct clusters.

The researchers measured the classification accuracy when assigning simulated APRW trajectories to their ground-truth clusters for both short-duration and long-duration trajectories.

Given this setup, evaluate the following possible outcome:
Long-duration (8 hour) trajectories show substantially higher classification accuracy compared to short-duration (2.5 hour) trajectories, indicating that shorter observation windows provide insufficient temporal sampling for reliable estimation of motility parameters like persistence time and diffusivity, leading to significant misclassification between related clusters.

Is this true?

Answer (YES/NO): NO